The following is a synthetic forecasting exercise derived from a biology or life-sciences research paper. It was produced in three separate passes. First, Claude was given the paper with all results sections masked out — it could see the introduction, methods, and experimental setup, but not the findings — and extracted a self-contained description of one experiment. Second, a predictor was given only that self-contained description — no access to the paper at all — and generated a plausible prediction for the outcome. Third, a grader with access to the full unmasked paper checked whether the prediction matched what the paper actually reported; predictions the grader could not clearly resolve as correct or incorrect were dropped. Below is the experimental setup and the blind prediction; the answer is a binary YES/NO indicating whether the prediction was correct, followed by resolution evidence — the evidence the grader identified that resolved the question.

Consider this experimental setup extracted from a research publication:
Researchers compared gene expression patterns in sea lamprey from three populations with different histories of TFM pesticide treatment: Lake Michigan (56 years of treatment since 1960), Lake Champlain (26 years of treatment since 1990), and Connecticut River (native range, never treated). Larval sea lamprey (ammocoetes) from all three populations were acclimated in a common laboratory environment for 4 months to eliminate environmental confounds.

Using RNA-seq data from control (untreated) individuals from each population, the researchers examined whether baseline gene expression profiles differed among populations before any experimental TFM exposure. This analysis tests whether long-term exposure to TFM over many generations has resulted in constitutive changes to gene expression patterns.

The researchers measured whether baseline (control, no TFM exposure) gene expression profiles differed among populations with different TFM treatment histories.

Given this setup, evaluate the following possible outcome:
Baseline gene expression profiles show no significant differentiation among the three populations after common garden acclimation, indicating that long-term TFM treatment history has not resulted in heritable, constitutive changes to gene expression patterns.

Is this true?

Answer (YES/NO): NO